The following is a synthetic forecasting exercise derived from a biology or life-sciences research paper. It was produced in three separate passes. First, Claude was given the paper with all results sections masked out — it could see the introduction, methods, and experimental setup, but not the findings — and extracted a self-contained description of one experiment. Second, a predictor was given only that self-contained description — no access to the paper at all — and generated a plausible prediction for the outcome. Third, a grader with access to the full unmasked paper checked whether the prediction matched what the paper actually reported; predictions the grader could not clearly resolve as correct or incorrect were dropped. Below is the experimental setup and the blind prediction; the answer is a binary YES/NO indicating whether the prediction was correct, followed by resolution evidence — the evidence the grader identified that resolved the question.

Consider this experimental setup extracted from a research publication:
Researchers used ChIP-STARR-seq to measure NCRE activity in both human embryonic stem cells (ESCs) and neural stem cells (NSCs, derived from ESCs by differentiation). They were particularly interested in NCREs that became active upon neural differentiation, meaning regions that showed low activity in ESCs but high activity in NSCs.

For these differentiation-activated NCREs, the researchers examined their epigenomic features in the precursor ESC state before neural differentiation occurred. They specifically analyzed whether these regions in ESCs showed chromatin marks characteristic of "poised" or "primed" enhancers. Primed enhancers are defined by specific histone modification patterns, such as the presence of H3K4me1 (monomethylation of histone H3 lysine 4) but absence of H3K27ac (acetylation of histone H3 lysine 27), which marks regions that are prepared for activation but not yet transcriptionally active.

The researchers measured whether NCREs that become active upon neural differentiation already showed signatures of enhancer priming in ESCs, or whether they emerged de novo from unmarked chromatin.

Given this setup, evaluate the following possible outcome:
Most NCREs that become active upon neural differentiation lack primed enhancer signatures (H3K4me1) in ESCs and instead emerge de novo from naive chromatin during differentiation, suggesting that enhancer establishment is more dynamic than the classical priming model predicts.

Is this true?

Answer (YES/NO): NO